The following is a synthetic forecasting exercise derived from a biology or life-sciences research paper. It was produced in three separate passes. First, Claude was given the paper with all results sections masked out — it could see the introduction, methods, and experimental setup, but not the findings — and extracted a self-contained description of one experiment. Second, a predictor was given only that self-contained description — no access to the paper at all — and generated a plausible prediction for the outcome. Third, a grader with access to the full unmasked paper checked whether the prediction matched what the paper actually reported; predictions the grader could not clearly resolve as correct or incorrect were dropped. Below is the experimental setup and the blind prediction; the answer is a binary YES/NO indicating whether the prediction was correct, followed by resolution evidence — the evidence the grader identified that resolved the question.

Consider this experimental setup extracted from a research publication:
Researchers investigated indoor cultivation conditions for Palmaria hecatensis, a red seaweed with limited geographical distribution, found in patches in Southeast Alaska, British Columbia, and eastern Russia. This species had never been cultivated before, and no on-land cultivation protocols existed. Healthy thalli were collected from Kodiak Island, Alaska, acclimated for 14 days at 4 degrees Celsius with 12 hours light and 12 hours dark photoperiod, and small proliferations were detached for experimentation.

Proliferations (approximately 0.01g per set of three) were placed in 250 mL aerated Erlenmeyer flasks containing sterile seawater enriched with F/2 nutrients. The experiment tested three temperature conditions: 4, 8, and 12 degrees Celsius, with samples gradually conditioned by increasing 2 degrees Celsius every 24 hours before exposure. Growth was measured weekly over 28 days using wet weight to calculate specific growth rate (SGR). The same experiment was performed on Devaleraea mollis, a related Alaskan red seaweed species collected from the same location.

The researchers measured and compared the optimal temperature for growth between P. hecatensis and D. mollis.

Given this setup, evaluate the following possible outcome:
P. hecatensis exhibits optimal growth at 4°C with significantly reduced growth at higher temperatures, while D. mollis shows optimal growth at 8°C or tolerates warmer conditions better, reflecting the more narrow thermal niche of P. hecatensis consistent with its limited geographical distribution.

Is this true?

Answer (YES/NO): NO